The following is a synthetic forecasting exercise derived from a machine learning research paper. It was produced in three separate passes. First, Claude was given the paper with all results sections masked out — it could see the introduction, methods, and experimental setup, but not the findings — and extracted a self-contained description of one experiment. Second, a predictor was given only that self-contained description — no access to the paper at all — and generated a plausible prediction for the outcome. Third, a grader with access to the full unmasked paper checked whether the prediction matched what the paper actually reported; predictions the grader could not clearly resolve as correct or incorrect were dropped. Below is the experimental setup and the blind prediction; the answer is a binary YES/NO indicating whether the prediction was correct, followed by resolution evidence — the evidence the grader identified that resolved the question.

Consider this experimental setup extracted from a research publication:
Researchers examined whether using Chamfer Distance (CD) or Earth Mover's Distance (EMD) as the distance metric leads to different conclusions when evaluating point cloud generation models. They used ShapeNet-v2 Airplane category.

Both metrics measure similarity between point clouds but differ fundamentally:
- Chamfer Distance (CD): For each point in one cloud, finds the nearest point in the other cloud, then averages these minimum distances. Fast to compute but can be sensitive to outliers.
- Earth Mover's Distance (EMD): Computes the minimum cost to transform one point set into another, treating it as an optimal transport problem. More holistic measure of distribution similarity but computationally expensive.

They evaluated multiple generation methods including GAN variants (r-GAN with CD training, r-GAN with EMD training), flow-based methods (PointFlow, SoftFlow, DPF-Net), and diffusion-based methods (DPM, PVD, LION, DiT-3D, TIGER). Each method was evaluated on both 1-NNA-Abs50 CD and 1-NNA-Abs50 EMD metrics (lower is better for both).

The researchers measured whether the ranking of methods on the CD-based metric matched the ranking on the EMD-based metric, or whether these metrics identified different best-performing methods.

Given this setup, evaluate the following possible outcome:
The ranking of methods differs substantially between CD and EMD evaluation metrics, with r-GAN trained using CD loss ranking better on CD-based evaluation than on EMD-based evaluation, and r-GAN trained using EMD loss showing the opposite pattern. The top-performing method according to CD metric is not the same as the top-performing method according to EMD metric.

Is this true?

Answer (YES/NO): YES